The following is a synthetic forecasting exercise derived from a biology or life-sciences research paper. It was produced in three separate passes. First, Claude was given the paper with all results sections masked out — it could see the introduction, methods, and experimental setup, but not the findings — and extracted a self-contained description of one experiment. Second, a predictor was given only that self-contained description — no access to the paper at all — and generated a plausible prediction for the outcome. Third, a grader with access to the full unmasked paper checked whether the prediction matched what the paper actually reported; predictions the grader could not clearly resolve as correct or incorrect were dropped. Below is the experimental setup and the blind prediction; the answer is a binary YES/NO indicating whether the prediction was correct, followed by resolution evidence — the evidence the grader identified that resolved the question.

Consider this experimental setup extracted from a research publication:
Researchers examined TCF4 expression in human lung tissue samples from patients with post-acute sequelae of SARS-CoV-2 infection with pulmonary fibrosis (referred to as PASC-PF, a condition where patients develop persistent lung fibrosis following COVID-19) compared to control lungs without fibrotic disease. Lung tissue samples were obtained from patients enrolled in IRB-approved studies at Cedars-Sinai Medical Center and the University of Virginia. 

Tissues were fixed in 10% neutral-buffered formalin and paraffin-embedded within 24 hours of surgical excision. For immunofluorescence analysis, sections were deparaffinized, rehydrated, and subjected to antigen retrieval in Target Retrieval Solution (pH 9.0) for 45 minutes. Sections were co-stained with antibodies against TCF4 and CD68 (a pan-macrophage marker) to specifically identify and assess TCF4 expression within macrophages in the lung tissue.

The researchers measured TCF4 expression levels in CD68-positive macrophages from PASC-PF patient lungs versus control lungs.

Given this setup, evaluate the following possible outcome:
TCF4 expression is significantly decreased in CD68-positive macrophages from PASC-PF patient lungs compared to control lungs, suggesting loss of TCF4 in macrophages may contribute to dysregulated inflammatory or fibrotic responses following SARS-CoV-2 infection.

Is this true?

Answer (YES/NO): YES